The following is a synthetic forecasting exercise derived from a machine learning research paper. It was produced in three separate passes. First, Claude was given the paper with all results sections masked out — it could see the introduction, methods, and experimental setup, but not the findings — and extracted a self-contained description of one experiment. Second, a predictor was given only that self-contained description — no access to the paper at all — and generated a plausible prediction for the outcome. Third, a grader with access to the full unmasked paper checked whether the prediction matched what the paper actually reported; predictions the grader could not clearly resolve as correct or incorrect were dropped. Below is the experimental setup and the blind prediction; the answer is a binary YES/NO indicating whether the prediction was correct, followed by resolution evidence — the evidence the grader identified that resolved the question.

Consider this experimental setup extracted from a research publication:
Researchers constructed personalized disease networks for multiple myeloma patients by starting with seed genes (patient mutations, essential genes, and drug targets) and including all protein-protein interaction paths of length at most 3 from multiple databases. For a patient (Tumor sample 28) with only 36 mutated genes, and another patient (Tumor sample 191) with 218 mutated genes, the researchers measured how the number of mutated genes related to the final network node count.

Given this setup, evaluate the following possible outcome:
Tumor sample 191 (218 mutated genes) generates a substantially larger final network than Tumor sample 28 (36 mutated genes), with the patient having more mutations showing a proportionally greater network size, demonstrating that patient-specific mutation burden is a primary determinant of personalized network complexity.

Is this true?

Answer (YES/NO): NO